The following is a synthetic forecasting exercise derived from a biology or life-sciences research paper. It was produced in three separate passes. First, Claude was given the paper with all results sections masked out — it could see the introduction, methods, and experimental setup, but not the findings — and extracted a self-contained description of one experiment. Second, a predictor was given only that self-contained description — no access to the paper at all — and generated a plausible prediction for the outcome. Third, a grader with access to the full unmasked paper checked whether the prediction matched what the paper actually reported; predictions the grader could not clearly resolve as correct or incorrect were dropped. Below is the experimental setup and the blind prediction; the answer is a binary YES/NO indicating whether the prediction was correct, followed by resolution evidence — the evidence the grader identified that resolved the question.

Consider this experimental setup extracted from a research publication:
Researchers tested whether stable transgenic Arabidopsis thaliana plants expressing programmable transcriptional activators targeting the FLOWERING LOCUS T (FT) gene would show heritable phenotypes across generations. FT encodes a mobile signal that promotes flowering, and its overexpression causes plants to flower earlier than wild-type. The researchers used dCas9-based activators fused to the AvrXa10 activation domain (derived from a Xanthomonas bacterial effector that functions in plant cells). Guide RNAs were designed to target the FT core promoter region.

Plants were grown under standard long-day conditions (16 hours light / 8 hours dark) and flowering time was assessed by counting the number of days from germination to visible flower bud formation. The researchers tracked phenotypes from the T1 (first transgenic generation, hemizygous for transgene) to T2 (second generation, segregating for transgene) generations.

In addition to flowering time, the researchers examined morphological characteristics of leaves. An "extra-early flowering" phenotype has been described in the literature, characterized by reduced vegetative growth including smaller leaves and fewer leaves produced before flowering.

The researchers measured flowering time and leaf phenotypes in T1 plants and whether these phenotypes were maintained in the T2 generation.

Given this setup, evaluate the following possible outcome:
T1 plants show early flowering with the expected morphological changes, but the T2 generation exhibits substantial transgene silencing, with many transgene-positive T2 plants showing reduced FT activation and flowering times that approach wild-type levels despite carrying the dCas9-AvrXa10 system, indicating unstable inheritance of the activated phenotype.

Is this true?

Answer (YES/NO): NO